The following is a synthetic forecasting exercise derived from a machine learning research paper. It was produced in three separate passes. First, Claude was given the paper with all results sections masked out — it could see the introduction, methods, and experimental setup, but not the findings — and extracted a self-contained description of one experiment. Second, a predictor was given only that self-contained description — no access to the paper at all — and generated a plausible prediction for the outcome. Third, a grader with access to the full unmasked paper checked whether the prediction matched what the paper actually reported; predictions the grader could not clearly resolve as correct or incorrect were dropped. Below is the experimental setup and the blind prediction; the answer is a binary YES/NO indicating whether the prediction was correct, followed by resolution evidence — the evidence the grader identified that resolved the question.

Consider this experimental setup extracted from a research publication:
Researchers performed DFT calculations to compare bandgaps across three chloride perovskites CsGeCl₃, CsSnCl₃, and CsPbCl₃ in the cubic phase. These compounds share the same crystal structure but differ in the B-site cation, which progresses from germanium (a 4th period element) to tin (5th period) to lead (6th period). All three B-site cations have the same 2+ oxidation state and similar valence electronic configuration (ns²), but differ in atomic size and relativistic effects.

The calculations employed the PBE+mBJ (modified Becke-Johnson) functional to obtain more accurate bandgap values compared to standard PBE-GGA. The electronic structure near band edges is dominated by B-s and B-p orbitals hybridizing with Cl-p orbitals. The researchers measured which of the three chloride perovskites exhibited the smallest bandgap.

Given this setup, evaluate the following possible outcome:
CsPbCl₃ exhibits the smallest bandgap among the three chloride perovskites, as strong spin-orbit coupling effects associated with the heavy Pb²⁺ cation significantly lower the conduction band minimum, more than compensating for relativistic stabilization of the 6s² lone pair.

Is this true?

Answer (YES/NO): NO